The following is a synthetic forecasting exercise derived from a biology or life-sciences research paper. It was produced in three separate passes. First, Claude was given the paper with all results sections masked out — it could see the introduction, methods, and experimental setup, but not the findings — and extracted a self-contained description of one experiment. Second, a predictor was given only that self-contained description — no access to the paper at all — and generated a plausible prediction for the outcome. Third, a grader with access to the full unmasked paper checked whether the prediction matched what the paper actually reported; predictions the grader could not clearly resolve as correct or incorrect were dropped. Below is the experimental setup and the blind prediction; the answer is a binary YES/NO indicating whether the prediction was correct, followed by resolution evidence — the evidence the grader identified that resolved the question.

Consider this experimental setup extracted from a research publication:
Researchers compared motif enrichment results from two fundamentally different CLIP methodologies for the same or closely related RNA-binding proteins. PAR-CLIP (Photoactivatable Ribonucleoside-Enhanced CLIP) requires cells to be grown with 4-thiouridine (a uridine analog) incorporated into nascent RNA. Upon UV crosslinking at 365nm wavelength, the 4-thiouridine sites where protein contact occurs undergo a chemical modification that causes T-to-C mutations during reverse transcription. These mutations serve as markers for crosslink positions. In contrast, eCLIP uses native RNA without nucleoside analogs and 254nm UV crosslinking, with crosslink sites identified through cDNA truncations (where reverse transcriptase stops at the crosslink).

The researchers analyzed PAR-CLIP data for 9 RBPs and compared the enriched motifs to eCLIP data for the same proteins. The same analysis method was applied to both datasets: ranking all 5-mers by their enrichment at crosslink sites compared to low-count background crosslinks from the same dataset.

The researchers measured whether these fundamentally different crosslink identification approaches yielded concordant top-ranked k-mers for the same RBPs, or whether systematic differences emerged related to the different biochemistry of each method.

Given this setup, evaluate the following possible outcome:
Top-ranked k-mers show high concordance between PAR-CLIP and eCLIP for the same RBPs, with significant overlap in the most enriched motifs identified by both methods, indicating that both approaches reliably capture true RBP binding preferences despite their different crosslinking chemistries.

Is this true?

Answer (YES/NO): NO